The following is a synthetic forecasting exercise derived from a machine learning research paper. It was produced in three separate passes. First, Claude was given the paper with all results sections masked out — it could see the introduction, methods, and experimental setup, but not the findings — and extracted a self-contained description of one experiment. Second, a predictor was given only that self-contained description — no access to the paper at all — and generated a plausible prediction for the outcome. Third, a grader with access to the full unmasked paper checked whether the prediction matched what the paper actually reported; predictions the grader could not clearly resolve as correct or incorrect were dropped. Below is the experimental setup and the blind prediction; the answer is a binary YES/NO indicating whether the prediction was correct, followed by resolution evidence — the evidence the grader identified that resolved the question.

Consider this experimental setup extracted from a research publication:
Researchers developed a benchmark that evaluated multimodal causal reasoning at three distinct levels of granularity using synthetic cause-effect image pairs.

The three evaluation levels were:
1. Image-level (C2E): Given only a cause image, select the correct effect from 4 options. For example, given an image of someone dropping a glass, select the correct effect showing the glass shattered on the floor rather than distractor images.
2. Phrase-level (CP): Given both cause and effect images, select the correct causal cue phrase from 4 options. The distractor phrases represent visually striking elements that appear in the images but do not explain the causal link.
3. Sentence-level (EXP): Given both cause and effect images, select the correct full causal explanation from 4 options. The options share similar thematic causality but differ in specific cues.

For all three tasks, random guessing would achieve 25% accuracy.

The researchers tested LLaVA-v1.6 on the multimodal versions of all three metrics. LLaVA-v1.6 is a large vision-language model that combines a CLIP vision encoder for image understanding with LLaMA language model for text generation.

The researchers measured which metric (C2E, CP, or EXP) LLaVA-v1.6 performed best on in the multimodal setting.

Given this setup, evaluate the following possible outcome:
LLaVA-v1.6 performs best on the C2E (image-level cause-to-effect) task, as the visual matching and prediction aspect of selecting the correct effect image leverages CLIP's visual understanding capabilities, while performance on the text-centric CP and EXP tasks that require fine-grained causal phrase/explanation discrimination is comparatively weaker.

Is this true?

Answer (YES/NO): YES